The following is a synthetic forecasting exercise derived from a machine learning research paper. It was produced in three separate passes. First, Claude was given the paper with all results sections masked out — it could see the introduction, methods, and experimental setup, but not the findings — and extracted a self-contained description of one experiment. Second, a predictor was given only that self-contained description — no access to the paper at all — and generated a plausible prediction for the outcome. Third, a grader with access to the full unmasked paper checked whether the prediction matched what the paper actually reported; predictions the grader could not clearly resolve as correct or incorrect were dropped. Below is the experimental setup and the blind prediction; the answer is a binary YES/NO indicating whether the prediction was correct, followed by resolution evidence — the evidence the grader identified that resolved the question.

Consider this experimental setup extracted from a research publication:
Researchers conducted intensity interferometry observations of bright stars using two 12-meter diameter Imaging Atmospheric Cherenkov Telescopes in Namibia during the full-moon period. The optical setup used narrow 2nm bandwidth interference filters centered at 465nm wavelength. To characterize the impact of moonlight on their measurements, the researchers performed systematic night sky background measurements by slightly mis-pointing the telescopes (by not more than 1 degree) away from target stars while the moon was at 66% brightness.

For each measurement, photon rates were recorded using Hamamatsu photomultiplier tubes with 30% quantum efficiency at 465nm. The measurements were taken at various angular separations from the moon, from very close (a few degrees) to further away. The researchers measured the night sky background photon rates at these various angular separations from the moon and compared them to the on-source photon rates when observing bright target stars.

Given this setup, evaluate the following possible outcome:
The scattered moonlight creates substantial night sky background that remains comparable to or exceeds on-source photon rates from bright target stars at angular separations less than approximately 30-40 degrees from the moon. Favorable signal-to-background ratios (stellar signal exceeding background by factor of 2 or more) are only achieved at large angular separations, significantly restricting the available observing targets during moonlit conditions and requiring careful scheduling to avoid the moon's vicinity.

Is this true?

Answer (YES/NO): NO